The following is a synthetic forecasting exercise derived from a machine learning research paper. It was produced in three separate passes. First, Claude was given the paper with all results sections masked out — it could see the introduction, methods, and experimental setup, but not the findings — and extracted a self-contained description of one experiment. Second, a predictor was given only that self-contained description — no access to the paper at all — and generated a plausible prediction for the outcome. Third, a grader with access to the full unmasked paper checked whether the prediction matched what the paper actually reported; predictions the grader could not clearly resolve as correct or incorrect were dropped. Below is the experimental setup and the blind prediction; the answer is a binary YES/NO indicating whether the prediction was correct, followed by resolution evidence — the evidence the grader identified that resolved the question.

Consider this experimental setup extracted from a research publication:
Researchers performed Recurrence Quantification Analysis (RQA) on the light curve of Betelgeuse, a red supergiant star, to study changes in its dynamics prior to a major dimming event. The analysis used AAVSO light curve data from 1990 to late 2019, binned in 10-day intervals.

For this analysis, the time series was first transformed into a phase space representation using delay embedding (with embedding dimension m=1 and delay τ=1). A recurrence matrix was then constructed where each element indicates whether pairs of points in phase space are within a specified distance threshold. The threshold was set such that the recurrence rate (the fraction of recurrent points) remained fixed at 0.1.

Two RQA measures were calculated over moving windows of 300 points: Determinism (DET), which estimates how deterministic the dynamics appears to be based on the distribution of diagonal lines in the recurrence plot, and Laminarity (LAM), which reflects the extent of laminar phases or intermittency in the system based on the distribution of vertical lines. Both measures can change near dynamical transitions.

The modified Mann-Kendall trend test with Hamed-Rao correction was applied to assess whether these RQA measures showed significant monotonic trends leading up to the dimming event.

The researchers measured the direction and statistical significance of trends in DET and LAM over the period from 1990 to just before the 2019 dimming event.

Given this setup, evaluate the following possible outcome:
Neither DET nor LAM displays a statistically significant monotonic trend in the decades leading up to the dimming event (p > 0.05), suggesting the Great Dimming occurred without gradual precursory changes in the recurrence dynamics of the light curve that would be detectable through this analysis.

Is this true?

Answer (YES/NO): NO